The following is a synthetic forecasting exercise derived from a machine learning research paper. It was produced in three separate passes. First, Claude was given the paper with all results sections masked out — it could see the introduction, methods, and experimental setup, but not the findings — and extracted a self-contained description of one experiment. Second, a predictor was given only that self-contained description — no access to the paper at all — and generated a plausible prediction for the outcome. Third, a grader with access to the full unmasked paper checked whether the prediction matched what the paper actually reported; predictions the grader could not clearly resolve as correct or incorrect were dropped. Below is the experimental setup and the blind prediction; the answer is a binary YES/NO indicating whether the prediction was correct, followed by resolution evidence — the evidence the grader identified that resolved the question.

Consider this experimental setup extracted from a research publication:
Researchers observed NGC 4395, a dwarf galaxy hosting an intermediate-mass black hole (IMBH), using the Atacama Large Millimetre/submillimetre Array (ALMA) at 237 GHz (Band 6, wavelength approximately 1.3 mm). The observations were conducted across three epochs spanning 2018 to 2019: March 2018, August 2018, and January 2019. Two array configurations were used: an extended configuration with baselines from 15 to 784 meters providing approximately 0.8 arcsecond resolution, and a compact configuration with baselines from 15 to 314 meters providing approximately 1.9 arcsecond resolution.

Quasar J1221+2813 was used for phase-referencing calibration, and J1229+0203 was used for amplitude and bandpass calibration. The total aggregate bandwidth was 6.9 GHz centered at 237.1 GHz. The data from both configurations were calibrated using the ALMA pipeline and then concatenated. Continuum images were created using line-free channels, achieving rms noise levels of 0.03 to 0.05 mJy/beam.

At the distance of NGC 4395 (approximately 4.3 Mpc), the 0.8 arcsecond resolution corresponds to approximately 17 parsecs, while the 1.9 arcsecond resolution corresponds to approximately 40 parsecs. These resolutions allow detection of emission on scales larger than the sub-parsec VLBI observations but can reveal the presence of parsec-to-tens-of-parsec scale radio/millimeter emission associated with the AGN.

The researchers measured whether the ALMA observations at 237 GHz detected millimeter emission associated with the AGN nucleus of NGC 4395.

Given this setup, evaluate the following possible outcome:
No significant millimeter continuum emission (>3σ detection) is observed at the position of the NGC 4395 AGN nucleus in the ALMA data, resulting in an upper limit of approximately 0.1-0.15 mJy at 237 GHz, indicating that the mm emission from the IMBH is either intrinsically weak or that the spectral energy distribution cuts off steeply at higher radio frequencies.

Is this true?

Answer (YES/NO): NO